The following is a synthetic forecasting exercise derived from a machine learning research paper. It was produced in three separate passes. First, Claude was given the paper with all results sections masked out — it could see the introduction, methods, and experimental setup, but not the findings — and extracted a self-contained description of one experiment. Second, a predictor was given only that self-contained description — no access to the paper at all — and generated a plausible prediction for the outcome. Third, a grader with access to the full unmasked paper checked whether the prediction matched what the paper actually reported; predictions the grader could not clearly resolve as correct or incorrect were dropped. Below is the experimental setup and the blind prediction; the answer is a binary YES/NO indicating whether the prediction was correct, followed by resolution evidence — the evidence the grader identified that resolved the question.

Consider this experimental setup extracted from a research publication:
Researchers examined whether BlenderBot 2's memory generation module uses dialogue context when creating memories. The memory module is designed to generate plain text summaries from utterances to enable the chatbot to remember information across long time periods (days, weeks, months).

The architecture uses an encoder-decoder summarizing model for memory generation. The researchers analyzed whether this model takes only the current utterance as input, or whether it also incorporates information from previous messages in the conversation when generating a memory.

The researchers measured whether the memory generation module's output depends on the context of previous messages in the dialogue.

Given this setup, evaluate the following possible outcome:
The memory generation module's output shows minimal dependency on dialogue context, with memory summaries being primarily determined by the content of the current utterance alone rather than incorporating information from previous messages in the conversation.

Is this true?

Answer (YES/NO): YES